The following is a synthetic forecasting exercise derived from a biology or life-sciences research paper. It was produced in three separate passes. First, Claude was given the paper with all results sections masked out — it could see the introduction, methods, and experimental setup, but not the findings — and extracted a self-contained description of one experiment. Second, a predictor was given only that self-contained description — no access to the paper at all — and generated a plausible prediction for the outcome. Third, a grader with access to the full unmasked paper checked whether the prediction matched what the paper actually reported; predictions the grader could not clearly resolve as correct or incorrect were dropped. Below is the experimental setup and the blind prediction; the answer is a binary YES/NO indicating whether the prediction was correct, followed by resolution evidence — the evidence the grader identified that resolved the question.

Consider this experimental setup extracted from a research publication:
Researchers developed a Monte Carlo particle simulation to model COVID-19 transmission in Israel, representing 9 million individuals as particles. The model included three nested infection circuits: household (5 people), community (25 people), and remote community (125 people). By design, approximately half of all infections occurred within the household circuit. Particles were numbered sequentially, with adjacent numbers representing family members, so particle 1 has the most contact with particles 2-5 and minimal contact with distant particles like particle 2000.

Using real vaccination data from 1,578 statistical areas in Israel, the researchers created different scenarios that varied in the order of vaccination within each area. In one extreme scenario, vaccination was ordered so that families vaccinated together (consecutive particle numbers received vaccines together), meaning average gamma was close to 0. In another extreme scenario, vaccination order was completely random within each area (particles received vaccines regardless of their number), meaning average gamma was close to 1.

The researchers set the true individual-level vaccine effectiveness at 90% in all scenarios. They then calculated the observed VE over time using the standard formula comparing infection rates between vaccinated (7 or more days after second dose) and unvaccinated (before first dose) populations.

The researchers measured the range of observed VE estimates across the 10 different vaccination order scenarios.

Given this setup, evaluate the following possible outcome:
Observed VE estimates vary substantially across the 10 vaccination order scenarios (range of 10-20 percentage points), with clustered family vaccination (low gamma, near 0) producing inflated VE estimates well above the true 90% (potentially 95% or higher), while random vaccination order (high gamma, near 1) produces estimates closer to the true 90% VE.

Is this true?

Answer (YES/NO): NO